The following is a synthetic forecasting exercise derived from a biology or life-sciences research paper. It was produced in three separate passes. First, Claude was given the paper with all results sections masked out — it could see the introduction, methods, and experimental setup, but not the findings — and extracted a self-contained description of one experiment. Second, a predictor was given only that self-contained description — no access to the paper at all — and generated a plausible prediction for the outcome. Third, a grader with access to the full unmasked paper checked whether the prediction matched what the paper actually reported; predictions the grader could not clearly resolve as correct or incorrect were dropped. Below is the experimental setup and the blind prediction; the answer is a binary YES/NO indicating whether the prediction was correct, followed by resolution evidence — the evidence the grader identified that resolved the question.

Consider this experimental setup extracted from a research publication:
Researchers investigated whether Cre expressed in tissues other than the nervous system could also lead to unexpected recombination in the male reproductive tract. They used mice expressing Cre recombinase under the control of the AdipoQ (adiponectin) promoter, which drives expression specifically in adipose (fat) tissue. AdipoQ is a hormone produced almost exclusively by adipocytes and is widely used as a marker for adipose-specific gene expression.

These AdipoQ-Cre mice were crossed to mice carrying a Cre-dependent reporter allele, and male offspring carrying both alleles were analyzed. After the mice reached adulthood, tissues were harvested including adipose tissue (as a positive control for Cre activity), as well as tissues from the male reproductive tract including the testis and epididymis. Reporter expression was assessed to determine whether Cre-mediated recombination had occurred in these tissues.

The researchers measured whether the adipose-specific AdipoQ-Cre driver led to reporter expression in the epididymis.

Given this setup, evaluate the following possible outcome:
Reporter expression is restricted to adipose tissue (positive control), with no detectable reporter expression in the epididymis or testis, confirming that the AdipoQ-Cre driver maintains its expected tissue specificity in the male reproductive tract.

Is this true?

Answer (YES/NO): NO